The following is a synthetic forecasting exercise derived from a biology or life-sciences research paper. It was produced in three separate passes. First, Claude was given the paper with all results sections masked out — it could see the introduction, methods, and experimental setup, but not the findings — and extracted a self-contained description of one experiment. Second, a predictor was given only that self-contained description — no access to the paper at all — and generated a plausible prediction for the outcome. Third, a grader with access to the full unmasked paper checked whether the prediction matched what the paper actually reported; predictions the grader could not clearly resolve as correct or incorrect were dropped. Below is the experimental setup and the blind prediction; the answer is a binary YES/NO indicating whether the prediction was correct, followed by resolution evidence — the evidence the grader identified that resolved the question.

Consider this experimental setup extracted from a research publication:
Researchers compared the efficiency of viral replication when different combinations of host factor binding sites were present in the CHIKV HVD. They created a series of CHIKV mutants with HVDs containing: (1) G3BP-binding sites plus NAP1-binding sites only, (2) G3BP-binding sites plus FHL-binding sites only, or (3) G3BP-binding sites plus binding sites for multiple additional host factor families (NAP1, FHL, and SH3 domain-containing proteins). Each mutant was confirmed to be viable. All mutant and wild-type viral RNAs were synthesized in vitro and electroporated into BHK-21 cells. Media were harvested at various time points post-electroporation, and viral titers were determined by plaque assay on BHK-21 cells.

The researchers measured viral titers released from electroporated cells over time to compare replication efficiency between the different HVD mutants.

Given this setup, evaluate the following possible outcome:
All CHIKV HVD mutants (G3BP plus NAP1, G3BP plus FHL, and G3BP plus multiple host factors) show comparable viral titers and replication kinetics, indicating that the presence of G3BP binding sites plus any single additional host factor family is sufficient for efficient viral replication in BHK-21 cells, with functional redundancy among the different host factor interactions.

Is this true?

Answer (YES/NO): NO